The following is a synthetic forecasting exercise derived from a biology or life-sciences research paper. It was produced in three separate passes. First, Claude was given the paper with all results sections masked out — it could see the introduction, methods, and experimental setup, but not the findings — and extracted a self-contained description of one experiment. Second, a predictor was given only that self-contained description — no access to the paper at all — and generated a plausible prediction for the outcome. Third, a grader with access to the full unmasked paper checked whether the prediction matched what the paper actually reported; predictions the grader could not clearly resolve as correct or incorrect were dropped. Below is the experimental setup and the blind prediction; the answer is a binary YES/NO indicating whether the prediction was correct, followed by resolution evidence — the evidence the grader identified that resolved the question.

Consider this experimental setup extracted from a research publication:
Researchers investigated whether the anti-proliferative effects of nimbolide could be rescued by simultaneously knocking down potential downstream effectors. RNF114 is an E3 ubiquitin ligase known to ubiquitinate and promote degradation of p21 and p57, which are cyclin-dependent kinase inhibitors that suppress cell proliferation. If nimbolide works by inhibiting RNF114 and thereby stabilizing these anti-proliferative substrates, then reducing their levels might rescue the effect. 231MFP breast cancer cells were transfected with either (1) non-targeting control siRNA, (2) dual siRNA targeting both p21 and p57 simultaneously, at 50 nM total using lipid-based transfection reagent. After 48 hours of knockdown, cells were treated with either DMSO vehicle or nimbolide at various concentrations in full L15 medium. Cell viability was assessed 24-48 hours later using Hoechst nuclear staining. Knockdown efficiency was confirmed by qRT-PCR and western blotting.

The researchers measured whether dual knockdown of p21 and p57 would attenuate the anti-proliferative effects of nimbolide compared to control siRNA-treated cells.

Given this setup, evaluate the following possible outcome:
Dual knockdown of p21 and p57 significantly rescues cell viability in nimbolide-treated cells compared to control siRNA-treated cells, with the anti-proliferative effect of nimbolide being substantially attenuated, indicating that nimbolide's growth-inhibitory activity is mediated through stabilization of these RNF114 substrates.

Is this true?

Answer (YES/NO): YES